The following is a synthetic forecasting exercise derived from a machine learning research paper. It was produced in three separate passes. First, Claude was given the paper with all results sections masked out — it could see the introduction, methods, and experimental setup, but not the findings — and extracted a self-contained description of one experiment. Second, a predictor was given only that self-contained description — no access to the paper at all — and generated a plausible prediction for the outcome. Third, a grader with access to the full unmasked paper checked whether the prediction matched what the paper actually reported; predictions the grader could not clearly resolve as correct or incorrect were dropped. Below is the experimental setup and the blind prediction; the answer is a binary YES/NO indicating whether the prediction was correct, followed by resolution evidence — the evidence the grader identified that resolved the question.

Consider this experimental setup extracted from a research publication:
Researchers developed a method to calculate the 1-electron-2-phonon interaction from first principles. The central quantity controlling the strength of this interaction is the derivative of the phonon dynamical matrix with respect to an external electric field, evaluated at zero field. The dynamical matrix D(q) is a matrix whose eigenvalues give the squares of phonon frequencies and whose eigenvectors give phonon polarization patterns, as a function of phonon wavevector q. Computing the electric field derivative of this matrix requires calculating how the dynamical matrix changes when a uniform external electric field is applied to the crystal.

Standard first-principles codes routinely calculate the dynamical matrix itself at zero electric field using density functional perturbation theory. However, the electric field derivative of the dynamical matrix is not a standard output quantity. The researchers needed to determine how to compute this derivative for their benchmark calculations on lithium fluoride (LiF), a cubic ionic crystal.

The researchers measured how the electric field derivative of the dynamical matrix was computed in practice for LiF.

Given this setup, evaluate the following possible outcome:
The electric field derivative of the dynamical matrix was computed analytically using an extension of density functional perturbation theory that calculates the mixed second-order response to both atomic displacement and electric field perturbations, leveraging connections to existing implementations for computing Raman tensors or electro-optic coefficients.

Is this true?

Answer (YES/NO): NO